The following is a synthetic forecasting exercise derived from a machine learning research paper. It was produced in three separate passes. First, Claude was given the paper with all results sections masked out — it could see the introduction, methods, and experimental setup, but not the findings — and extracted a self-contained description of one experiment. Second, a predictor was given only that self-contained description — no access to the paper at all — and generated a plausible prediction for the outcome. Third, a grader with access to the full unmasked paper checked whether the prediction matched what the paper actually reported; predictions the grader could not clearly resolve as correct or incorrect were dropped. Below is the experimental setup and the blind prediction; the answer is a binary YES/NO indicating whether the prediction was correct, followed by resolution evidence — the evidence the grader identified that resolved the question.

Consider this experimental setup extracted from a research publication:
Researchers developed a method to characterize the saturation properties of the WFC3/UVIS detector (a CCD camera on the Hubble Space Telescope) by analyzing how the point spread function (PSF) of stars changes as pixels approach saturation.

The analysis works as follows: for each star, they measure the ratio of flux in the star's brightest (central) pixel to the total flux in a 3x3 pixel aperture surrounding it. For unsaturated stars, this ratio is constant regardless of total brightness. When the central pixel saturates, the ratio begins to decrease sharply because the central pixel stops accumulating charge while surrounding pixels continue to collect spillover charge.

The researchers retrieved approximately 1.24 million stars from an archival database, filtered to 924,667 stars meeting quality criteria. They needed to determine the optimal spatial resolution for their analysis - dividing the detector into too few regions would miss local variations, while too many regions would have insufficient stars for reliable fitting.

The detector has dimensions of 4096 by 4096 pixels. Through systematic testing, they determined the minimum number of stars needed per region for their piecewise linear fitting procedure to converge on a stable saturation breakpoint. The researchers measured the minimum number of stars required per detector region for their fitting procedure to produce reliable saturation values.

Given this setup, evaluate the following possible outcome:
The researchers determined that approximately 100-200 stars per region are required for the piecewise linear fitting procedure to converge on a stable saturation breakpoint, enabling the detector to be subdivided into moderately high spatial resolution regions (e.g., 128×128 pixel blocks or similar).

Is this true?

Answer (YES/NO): NO